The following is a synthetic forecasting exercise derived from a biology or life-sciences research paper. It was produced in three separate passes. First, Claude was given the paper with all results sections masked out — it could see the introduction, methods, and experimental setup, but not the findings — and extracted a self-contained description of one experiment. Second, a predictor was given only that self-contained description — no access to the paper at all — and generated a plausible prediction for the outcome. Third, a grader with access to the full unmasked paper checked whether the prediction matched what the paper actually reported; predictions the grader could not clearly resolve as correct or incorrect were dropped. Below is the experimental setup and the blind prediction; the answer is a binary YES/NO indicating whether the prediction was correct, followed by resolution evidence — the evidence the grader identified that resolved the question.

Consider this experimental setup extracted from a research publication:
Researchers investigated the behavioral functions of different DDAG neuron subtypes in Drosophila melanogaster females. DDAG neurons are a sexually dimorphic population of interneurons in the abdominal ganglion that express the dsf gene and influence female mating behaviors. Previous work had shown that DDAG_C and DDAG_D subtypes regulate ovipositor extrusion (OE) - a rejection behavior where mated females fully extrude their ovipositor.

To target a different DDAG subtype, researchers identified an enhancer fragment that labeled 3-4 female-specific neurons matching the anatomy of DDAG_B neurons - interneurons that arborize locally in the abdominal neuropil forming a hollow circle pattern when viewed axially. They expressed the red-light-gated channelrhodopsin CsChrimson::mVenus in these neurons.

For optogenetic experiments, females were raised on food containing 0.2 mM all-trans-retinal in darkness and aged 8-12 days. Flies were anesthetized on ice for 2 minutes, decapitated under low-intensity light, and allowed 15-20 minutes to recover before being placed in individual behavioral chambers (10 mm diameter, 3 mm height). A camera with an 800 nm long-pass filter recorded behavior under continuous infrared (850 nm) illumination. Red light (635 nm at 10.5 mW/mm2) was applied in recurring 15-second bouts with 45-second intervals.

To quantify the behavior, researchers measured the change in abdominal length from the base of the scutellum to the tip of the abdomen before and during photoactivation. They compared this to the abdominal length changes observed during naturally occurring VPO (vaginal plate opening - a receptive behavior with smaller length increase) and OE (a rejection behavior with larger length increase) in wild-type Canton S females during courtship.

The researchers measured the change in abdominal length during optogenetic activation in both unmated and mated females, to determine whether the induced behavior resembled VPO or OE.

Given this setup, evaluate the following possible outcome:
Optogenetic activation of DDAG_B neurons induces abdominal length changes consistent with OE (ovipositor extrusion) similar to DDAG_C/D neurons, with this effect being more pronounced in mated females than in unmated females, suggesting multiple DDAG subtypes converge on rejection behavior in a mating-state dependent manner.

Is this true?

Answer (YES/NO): NO